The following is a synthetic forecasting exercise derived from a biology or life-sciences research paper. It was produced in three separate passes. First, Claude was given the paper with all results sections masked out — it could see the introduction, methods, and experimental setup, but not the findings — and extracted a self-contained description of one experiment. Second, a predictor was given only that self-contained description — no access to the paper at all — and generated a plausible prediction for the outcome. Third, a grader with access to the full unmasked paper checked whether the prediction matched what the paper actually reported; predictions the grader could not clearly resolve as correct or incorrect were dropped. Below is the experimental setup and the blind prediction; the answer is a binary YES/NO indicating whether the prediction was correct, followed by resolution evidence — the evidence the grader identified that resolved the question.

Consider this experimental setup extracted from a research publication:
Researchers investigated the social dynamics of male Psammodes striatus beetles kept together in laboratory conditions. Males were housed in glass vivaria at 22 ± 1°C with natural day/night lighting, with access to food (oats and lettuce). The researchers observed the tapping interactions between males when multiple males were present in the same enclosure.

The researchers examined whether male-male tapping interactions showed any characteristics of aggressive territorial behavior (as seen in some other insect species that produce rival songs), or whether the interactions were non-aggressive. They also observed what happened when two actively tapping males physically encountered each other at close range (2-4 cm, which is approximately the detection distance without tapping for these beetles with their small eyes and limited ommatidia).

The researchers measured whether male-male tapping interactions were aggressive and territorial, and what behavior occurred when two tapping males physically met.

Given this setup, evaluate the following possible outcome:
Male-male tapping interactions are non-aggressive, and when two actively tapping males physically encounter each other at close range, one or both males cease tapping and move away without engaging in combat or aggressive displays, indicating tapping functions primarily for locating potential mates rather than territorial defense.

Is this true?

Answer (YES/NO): NO